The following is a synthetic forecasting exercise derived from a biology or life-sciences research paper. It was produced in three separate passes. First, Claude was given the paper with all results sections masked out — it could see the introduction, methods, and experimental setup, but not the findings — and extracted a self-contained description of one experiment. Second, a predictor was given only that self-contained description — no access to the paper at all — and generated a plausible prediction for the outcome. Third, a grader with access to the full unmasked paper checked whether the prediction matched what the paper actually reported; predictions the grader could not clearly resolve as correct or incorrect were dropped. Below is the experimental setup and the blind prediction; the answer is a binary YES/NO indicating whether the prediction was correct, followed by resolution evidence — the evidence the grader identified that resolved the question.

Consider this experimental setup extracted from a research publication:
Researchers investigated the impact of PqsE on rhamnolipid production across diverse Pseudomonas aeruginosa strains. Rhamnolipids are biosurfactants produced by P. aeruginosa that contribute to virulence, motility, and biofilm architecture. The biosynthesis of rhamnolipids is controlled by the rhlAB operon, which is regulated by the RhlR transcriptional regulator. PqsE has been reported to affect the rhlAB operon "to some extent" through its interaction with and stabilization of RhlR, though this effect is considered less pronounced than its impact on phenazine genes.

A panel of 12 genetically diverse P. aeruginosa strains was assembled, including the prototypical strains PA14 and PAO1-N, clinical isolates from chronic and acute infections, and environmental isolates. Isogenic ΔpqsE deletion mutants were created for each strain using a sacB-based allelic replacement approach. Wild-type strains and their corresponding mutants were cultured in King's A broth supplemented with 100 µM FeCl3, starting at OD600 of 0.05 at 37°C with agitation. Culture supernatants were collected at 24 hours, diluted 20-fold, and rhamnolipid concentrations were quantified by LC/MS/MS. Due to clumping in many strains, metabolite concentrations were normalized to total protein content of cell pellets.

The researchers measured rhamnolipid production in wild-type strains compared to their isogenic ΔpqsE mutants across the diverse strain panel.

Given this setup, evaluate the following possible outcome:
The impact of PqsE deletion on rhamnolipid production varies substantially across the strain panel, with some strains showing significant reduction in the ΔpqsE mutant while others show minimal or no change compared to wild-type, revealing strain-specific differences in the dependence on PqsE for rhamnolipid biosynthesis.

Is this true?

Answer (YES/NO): YES